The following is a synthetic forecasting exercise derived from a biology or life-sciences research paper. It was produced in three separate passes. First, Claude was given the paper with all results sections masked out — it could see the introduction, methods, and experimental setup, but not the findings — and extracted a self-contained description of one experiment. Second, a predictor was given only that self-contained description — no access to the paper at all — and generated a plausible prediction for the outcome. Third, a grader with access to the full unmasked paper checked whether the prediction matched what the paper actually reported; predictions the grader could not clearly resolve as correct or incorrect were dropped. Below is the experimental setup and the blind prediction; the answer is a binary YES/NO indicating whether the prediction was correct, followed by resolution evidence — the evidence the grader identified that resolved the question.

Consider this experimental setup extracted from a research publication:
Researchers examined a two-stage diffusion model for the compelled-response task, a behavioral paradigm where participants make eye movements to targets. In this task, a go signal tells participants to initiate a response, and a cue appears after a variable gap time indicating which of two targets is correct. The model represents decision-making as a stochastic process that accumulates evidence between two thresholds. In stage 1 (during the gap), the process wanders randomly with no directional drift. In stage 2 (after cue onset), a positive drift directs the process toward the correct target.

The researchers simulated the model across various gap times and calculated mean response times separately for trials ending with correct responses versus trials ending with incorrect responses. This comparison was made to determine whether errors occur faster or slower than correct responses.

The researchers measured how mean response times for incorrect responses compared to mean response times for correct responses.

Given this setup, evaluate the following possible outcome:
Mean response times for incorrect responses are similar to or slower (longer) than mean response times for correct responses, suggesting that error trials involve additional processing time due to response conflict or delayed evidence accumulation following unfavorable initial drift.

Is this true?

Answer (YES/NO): NO